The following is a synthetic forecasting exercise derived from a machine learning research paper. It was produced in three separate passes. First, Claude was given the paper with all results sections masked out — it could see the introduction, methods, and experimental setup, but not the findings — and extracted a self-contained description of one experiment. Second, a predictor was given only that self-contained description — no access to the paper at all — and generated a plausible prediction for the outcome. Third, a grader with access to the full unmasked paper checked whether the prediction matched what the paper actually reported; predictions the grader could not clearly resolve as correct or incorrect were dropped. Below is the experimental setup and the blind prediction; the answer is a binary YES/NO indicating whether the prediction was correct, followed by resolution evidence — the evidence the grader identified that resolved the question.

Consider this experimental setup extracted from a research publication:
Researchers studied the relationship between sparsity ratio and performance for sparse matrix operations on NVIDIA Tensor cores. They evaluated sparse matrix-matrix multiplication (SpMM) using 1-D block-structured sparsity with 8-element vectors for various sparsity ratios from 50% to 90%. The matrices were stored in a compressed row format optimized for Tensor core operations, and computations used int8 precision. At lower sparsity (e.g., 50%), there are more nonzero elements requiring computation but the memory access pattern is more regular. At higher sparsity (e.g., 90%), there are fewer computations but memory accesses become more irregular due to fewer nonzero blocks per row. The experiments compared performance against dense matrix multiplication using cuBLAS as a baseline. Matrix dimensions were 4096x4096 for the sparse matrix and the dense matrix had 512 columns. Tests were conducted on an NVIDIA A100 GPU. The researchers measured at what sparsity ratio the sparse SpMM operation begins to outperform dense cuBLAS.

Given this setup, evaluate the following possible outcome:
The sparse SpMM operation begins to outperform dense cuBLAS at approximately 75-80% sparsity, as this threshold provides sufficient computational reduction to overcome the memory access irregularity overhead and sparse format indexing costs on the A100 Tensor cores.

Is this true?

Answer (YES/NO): NO